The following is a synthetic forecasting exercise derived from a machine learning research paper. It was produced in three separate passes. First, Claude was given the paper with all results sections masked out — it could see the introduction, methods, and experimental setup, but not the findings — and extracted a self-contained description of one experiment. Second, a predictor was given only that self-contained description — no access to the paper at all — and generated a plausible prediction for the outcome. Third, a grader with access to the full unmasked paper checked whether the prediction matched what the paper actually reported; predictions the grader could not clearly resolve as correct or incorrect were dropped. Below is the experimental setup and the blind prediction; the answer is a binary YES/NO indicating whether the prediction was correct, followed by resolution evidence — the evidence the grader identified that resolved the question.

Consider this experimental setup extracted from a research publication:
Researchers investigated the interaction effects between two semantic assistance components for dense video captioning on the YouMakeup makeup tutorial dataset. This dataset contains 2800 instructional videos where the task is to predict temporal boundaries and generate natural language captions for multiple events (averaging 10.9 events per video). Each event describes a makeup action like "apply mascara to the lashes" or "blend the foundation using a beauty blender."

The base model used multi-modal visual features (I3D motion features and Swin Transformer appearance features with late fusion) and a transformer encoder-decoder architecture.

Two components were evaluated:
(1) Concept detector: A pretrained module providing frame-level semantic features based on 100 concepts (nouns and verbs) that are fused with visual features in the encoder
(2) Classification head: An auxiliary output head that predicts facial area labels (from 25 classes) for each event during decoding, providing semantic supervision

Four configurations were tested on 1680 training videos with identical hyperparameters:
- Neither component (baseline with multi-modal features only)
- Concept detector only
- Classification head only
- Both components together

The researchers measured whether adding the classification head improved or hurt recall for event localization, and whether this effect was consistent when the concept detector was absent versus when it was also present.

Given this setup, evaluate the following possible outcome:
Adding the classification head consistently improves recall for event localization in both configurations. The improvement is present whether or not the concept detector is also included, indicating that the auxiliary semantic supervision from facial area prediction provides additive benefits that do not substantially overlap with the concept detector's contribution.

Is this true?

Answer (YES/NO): NO